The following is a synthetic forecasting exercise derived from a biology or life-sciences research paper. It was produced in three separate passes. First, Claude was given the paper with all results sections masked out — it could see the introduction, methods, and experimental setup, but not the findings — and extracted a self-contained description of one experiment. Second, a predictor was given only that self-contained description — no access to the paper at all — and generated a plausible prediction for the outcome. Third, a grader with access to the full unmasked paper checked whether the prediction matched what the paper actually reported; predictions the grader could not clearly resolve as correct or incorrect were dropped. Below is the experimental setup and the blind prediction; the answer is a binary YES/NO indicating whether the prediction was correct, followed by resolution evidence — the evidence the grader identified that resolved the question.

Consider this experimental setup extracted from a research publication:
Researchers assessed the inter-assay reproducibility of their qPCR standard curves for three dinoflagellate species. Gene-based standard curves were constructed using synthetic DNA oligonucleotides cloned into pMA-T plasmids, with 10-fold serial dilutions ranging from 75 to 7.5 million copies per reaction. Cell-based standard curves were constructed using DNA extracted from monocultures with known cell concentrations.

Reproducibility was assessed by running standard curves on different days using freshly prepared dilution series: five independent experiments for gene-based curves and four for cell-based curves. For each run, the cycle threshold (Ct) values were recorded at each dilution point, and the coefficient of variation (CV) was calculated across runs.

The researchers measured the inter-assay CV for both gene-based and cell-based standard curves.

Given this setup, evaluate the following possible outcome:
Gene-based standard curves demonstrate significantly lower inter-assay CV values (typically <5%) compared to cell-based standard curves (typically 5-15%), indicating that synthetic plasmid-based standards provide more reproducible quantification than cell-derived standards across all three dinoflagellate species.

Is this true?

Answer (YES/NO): NO